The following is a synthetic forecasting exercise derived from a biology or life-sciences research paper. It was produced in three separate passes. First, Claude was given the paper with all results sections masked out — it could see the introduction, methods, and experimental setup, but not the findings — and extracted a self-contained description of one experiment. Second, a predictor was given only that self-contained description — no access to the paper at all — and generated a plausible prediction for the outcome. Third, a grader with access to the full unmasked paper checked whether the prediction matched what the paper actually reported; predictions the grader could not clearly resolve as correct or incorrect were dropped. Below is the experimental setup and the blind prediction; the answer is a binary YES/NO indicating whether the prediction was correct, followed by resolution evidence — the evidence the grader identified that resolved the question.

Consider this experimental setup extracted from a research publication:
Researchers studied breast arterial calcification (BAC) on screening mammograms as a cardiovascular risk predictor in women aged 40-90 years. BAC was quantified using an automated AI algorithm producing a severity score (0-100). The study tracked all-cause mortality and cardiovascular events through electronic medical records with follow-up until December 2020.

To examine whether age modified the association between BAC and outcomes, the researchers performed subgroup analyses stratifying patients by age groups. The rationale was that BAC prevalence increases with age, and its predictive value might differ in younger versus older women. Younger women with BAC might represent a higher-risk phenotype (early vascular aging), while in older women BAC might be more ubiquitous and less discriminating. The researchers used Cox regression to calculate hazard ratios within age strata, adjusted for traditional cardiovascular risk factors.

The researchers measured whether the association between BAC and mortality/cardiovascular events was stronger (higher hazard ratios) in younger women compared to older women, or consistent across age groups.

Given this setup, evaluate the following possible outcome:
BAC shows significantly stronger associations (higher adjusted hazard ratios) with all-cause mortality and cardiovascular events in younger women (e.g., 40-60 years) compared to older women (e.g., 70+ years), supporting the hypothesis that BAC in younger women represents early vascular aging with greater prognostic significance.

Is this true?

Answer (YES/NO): YES